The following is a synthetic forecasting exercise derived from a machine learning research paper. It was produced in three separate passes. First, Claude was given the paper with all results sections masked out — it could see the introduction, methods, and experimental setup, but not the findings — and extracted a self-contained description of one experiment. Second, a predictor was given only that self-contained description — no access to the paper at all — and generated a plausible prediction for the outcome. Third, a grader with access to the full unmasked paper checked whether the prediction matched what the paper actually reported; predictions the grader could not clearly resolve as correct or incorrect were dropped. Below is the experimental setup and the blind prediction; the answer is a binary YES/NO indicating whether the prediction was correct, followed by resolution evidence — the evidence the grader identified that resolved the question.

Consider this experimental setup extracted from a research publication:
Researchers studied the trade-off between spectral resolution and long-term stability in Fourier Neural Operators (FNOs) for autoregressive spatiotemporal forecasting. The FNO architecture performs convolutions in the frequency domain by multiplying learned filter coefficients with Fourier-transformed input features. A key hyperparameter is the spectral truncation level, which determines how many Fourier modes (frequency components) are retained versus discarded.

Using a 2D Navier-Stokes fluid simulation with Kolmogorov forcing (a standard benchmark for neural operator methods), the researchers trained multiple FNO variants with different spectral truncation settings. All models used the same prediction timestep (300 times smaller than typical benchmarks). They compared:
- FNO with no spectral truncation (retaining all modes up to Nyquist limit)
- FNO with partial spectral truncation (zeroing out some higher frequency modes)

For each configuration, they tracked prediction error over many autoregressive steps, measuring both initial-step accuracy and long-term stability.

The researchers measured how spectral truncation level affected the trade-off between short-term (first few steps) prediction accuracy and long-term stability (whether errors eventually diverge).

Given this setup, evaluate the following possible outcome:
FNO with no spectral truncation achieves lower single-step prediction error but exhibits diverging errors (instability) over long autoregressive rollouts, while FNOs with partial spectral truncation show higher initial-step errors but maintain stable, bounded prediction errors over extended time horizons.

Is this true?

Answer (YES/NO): YES